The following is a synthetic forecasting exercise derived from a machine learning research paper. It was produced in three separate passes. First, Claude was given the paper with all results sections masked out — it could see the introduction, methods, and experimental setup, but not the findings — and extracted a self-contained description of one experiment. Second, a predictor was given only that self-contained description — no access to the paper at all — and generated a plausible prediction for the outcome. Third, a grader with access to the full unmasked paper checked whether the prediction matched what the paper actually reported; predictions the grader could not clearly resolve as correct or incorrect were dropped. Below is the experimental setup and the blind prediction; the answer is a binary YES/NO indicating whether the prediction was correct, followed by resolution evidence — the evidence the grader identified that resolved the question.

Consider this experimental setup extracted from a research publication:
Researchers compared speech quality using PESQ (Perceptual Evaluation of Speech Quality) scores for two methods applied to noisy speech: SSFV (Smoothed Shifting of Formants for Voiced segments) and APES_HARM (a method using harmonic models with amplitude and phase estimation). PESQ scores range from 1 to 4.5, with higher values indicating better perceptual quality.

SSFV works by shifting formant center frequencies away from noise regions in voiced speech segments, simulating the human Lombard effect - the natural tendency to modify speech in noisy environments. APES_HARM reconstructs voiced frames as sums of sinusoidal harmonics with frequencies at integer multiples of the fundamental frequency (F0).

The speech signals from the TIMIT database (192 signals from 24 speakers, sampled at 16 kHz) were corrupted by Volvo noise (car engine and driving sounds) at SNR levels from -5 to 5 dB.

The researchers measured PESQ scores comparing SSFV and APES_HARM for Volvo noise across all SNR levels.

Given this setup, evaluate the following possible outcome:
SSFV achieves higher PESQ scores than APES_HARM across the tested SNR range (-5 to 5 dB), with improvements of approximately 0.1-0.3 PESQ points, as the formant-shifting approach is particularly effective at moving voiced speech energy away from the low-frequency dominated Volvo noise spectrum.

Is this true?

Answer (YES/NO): NO